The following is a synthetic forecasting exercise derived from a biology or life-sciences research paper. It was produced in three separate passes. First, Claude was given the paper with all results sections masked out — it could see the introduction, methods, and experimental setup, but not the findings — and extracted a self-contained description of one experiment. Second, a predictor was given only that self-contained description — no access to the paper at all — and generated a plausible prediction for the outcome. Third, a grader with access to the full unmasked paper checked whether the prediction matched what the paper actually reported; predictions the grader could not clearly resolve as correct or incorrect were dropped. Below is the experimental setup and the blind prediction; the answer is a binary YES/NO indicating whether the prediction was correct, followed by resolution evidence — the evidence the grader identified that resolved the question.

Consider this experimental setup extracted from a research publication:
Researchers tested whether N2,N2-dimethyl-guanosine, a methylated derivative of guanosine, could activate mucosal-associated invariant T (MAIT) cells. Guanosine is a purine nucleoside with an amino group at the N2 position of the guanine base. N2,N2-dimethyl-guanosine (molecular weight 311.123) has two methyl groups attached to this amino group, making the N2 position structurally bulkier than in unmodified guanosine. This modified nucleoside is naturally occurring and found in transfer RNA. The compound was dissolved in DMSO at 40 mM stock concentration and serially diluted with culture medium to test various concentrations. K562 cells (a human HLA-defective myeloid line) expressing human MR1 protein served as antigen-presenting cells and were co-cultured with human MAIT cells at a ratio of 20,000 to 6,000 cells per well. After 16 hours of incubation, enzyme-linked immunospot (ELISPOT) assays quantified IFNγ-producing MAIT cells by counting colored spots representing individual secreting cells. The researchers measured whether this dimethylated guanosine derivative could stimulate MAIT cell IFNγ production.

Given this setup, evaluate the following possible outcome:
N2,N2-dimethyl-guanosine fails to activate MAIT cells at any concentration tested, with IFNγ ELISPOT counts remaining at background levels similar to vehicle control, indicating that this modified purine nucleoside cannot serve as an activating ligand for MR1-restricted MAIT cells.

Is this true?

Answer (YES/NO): YES